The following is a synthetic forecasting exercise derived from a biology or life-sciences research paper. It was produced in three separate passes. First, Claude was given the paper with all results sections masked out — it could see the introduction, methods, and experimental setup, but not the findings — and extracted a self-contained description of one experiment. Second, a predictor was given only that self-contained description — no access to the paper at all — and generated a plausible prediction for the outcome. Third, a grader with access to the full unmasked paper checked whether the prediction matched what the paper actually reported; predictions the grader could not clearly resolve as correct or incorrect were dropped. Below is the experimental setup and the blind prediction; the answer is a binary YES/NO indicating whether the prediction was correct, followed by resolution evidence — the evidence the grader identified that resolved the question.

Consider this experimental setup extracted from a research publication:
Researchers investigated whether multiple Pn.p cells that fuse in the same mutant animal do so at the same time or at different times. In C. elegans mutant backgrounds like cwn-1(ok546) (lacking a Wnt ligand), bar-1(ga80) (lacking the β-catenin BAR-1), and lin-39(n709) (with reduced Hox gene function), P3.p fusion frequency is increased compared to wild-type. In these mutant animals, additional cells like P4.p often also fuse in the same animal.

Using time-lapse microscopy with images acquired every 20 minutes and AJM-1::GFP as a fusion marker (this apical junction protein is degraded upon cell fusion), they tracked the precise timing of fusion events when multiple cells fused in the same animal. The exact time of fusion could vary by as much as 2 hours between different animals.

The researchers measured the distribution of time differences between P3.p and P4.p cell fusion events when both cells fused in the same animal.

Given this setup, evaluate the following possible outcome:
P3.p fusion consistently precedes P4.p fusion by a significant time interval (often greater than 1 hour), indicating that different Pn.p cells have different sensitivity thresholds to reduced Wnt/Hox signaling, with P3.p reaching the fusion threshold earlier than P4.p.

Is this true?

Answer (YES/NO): NO